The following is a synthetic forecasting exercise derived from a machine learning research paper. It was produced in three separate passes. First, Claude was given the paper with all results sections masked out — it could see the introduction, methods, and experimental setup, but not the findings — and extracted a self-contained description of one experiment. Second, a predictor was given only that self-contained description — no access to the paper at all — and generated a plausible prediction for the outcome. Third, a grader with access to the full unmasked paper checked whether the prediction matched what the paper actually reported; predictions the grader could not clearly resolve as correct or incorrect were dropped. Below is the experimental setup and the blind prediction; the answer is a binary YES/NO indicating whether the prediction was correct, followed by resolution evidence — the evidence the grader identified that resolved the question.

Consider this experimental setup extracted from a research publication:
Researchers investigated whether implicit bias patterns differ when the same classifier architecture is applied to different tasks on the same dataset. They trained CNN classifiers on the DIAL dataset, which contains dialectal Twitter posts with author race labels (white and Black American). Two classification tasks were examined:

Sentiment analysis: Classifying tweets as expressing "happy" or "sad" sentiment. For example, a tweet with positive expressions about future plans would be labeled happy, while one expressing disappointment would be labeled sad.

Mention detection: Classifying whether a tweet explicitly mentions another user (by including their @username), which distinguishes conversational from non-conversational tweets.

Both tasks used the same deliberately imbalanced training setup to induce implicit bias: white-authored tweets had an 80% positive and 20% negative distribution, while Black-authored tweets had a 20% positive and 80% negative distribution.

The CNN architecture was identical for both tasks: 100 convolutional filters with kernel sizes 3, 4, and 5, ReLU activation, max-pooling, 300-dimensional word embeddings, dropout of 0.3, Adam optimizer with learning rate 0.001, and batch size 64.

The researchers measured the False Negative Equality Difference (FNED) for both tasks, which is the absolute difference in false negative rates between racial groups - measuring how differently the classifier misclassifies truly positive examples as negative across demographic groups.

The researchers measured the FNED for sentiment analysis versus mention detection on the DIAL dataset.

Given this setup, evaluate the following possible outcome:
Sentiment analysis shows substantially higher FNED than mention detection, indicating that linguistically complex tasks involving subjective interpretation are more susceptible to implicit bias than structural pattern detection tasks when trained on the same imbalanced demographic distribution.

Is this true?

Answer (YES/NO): YES